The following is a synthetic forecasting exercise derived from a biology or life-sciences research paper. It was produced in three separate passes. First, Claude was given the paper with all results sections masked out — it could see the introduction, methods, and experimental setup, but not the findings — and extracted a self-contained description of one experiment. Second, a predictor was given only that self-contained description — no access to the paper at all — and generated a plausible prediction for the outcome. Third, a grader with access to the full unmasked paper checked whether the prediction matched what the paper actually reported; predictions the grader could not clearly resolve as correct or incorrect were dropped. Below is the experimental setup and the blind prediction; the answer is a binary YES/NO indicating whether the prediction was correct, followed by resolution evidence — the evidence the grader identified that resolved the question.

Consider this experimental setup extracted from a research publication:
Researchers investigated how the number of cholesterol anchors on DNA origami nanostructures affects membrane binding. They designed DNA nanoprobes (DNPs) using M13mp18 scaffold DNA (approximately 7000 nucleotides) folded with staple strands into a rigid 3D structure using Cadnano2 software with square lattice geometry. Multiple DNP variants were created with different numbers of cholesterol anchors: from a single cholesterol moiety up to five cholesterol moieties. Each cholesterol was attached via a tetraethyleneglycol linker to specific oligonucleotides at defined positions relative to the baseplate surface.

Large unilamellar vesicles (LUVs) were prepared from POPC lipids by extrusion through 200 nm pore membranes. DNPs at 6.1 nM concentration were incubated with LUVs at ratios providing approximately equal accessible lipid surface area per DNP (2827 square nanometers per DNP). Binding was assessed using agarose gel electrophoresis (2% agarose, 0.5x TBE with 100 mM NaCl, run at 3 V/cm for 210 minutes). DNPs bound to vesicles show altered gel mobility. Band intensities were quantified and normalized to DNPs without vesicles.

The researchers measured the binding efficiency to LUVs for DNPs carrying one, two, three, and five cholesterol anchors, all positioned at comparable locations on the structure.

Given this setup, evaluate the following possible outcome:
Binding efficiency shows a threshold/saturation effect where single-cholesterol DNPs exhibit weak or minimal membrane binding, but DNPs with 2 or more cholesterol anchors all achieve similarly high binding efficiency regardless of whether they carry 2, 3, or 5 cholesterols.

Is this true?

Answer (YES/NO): NO